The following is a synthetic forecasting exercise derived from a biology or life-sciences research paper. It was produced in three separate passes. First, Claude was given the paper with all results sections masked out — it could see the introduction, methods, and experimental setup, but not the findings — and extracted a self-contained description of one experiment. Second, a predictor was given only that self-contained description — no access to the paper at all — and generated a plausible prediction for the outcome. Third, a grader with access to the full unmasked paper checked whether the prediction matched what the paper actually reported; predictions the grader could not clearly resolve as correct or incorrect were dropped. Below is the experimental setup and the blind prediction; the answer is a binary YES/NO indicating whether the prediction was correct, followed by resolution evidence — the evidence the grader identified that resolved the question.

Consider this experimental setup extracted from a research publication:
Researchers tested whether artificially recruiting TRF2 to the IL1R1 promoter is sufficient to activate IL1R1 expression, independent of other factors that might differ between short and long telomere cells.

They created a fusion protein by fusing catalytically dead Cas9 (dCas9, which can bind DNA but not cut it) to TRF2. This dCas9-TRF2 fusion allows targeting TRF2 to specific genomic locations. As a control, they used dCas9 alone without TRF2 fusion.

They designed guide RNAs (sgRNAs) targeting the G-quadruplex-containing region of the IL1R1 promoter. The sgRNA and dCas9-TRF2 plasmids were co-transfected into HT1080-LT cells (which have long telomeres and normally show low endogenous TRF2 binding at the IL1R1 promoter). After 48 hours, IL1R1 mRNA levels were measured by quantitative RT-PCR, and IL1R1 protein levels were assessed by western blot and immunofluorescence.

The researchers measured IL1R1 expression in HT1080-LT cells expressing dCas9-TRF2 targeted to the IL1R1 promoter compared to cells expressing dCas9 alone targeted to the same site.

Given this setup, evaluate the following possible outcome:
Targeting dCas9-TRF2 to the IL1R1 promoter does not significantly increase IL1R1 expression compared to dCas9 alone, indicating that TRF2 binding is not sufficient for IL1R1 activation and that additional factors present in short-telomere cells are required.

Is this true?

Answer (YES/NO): NO